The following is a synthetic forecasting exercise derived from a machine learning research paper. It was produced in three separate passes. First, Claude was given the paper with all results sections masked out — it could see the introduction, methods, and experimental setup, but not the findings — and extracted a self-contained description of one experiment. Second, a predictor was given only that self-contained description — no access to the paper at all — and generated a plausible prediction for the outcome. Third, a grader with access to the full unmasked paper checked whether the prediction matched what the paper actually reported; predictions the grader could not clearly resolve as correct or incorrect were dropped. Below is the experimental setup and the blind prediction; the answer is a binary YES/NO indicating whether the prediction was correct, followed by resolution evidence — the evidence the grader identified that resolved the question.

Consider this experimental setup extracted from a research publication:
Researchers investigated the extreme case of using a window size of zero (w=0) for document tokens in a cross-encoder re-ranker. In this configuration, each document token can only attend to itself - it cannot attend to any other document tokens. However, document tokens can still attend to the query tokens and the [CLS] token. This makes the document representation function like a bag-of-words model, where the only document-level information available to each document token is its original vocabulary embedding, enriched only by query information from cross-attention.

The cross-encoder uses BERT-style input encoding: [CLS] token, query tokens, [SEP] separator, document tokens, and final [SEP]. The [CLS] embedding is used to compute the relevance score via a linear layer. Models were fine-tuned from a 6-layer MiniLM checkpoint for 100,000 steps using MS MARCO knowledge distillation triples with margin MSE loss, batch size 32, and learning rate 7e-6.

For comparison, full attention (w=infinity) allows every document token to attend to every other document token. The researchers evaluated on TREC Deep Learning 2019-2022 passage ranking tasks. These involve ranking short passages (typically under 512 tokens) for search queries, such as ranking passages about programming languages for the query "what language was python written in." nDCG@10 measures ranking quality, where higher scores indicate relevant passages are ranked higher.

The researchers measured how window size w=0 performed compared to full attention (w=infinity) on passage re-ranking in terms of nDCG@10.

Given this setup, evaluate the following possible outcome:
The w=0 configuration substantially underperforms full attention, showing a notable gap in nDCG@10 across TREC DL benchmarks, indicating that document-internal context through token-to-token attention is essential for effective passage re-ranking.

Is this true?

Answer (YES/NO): YES